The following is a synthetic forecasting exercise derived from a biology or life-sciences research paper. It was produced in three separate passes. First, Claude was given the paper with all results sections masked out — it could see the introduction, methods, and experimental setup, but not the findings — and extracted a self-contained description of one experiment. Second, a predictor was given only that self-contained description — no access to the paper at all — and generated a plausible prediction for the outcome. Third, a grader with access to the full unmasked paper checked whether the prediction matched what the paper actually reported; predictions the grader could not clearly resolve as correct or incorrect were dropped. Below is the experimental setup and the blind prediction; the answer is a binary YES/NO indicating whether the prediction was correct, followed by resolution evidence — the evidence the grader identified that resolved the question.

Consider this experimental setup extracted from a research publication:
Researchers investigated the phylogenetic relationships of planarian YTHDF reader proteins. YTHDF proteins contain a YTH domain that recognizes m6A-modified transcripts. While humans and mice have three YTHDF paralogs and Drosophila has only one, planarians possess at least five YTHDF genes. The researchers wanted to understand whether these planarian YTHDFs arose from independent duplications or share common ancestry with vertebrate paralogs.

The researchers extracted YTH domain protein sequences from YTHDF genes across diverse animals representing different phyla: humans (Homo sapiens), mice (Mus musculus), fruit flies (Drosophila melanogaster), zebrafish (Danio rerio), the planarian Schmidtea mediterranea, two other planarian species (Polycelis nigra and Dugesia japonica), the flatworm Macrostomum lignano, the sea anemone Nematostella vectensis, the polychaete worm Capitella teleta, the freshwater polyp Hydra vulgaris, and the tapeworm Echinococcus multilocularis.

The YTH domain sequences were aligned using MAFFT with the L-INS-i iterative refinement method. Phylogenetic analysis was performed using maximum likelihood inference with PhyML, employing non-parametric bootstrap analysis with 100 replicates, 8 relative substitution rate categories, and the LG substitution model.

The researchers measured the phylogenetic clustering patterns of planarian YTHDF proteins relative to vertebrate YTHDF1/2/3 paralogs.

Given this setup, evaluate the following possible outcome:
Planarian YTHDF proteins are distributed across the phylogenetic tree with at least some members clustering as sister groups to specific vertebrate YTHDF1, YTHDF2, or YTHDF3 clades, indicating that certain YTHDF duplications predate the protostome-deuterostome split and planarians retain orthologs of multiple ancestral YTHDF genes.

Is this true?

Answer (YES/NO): NO